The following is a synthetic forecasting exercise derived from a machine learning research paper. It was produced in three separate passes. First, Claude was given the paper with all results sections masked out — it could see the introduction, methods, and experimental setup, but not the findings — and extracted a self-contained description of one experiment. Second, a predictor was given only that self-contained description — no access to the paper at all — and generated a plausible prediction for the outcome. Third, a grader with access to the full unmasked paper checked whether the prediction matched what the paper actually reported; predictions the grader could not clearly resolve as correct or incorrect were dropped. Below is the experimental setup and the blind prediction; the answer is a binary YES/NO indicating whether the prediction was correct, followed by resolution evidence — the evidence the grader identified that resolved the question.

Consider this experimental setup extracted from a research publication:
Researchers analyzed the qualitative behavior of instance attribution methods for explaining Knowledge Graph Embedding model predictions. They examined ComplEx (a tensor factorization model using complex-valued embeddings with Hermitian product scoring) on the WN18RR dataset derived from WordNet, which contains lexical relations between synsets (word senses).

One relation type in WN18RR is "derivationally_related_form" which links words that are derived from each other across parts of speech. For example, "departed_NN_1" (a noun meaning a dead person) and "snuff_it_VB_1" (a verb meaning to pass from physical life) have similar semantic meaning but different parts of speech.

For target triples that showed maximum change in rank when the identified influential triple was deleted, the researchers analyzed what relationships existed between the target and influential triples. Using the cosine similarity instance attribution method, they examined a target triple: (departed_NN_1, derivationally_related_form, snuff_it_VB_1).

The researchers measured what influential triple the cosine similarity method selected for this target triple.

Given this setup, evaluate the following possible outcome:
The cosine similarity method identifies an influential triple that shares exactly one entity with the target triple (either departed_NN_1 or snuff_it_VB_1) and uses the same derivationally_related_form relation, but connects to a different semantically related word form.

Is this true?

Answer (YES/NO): NO